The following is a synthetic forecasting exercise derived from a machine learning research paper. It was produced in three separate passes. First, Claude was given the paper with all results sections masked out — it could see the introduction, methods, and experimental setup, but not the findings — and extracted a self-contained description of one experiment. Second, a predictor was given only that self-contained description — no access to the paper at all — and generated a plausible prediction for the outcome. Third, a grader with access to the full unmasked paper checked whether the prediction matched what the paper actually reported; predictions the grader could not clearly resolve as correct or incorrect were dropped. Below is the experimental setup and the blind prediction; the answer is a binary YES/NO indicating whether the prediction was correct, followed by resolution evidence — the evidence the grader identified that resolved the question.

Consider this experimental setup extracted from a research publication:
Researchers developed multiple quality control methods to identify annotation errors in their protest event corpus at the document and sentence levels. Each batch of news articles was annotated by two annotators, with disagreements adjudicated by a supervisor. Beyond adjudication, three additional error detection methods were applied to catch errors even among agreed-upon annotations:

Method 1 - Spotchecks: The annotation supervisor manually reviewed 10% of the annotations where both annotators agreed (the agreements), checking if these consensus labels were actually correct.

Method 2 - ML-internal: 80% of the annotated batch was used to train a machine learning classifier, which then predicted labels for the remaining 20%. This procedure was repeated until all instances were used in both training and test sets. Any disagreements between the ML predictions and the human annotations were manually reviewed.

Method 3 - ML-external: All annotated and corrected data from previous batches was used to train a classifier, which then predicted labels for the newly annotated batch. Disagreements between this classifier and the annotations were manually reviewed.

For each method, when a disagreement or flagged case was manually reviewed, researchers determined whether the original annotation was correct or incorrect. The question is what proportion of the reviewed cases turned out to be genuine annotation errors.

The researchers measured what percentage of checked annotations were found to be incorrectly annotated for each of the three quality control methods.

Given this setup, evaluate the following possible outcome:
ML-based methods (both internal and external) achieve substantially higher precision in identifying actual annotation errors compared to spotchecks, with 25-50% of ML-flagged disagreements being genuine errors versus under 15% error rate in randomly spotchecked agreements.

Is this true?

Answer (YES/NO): NO